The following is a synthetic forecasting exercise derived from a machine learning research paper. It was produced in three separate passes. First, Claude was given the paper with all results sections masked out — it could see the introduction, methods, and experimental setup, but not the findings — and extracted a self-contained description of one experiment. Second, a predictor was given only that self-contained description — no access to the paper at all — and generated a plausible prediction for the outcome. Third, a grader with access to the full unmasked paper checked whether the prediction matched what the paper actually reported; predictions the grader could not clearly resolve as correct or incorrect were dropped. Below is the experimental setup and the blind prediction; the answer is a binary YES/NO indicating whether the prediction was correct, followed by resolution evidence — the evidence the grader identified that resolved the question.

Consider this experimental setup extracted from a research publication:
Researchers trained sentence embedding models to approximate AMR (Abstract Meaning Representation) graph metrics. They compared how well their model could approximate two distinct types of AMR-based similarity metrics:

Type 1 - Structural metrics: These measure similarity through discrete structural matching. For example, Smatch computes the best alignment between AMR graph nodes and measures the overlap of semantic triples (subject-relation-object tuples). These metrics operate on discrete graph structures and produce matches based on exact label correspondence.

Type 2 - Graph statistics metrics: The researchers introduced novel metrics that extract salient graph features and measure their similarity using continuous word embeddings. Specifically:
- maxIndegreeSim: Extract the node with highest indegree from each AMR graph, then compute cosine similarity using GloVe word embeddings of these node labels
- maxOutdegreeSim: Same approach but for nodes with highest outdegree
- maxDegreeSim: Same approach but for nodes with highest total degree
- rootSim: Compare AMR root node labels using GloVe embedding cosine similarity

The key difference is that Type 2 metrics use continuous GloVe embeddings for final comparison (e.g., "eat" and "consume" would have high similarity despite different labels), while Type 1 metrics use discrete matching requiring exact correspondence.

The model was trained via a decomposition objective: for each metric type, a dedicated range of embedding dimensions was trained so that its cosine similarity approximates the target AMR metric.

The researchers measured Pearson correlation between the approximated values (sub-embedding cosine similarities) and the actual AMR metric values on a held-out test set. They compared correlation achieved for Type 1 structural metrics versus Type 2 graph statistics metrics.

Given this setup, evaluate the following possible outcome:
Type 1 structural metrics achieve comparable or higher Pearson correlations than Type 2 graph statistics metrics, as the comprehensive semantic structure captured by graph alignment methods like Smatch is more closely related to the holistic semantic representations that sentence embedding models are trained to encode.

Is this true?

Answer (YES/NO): YES